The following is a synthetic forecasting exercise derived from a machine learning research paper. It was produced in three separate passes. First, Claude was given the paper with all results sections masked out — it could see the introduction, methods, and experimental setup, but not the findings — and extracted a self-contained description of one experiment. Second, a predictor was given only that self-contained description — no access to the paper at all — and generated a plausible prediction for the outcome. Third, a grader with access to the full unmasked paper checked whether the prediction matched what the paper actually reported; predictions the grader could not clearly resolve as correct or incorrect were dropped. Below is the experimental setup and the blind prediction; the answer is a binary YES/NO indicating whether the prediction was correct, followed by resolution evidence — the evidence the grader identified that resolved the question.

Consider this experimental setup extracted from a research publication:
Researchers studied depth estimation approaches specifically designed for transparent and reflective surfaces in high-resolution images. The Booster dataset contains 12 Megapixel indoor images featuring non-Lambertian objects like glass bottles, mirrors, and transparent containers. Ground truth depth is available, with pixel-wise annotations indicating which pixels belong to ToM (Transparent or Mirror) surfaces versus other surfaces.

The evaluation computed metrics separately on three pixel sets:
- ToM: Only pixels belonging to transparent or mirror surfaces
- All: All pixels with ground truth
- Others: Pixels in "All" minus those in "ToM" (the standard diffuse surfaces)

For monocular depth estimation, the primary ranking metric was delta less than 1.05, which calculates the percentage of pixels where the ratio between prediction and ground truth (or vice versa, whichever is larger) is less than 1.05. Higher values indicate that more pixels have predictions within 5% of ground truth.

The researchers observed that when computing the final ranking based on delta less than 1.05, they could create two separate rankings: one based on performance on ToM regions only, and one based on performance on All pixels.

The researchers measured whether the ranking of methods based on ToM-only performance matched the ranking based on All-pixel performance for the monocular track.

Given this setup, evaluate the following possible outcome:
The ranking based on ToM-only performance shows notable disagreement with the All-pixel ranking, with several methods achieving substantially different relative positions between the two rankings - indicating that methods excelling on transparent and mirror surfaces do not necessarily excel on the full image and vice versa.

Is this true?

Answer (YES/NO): NO